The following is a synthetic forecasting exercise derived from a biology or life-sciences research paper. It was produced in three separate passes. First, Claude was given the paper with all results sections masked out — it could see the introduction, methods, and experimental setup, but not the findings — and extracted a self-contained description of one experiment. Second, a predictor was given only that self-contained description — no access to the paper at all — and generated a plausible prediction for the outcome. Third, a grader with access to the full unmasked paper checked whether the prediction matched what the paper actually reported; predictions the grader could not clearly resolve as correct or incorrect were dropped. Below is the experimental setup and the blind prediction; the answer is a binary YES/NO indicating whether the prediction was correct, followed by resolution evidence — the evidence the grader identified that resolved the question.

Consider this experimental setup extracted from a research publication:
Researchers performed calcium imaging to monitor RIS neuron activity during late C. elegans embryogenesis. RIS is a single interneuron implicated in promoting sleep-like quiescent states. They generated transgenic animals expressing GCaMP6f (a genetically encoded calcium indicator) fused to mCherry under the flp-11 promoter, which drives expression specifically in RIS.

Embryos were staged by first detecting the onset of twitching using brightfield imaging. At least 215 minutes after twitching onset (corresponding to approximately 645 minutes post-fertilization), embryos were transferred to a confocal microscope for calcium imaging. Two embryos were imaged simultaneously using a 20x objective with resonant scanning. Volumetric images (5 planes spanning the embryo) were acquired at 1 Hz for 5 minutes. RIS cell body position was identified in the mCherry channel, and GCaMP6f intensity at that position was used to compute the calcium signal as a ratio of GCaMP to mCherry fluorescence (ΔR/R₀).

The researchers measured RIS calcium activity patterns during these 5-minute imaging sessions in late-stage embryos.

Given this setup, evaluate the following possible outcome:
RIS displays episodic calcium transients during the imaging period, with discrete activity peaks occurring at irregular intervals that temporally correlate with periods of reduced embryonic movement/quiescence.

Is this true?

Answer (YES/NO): YES